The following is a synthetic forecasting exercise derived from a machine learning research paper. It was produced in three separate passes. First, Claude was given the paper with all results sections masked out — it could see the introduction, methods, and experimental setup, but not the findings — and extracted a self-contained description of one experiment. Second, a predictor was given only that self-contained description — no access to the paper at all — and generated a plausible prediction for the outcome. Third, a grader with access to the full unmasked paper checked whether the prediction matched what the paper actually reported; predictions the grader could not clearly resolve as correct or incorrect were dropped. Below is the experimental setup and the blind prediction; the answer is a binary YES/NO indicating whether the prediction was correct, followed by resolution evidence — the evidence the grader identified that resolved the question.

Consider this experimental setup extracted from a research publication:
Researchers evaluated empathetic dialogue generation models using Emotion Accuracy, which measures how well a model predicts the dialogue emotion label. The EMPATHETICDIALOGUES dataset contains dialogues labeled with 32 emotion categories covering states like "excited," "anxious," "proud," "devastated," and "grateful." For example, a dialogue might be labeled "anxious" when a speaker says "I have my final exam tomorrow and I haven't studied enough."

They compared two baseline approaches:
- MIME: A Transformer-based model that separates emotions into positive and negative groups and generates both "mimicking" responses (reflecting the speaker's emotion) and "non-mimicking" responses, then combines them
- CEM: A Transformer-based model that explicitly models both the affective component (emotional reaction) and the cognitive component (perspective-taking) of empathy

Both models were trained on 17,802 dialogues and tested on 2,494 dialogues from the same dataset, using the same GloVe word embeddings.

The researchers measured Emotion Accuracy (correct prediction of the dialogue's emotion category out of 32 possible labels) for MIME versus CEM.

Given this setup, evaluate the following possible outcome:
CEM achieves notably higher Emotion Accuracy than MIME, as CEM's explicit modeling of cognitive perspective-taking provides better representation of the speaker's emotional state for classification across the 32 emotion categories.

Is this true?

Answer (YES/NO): YES